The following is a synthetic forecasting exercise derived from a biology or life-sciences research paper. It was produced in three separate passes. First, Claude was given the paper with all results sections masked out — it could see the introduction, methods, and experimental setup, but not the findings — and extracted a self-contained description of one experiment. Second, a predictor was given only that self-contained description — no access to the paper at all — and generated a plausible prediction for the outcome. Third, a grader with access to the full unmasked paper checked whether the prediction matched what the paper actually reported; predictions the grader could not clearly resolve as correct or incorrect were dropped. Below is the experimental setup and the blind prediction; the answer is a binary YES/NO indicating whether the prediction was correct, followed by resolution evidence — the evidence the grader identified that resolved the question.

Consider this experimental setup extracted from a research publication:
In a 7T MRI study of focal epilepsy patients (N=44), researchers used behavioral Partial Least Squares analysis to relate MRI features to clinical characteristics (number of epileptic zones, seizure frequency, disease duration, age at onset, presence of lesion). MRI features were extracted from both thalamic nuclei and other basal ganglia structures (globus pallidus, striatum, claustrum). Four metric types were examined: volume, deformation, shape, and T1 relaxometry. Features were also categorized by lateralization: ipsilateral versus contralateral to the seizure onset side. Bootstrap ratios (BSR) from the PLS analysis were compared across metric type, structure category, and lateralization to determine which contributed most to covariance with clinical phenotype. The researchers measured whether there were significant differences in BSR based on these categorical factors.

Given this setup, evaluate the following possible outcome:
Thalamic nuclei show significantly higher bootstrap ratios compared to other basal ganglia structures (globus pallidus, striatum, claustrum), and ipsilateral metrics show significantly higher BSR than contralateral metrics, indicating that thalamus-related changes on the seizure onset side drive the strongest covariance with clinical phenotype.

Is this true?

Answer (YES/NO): NO